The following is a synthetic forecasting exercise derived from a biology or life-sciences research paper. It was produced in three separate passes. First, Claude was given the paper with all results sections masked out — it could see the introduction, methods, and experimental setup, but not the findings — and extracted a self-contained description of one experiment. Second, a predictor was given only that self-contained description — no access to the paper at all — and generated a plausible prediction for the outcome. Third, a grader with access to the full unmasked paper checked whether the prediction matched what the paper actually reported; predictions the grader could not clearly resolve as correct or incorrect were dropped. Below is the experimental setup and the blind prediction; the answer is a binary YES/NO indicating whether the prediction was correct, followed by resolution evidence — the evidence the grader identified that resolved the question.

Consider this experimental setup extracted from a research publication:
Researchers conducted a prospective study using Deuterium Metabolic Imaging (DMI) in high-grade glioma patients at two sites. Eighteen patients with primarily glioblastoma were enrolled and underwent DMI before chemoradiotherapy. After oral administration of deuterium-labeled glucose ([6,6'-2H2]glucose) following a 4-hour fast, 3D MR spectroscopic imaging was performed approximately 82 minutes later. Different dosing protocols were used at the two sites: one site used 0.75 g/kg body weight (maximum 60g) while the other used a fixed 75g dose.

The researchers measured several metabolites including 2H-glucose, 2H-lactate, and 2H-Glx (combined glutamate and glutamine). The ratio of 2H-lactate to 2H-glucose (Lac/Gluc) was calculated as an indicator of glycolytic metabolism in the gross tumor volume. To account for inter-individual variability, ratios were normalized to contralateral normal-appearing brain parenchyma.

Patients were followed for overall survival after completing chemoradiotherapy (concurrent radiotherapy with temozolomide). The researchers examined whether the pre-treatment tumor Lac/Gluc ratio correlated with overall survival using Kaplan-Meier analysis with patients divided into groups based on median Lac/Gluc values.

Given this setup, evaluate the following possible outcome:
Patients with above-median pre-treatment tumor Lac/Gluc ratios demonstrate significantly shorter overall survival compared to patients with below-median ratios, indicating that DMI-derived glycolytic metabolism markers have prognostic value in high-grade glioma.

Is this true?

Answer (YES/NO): NO